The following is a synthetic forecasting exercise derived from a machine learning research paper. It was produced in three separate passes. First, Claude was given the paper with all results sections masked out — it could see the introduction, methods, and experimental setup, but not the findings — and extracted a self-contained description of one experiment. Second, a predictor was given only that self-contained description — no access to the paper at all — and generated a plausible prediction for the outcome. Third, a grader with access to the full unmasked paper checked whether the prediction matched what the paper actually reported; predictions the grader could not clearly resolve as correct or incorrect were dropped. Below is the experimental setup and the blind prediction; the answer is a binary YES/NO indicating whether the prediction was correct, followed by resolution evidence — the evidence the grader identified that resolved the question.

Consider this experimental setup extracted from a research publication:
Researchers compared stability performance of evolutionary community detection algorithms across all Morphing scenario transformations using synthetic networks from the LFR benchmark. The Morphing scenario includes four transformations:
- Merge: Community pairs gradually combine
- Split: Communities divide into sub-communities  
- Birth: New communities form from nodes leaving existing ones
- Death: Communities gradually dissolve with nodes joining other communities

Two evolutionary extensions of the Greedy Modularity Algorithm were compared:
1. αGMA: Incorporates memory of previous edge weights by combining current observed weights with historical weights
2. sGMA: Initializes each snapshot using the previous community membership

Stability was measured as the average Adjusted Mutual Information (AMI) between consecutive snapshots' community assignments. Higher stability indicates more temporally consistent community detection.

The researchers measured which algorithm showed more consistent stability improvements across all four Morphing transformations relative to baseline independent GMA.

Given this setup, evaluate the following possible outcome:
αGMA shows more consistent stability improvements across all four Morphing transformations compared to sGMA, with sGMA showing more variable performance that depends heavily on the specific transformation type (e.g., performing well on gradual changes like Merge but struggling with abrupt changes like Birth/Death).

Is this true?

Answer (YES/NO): NO